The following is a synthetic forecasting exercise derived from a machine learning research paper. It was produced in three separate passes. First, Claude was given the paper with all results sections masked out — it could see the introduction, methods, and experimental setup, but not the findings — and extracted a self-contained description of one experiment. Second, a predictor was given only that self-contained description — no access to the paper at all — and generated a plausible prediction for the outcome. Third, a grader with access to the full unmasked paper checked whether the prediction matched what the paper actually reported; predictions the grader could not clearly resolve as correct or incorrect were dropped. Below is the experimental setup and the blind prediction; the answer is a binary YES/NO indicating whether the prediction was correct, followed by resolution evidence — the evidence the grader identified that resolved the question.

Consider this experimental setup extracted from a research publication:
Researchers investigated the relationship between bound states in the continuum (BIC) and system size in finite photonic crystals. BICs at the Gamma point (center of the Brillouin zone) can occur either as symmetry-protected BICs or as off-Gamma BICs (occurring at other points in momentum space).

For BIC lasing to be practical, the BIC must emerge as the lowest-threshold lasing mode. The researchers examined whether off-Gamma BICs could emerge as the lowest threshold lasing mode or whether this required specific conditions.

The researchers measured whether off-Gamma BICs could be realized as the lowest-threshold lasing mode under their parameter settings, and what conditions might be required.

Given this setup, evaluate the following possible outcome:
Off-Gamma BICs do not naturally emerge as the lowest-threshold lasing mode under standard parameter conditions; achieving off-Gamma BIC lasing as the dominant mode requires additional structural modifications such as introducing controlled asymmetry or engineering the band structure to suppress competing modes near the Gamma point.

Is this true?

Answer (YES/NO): NO